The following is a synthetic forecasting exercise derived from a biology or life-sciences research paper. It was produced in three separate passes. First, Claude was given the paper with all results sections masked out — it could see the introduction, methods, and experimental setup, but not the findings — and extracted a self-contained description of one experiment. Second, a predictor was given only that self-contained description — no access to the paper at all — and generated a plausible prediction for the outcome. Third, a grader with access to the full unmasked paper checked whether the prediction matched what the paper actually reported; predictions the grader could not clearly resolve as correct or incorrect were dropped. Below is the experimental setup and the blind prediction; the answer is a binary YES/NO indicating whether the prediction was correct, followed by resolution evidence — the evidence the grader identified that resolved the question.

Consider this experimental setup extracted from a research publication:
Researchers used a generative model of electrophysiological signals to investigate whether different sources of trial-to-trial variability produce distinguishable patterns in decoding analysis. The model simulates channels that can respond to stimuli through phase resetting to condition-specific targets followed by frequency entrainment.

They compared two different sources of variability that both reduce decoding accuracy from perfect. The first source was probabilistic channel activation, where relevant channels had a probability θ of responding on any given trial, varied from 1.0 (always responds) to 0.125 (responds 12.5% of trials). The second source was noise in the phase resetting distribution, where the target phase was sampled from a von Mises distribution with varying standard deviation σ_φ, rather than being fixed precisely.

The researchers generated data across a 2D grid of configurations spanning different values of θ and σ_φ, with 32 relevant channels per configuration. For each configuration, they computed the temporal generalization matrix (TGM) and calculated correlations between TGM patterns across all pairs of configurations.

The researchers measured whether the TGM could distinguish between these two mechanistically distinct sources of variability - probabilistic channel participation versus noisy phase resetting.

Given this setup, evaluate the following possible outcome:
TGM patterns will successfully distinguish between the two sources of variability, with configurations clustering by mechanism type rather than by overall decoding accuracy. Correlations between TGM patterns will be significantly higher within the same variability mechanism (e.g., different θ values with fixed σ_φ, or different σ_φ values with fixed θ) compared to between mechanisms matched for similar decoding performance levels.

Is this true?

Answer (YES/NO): NO